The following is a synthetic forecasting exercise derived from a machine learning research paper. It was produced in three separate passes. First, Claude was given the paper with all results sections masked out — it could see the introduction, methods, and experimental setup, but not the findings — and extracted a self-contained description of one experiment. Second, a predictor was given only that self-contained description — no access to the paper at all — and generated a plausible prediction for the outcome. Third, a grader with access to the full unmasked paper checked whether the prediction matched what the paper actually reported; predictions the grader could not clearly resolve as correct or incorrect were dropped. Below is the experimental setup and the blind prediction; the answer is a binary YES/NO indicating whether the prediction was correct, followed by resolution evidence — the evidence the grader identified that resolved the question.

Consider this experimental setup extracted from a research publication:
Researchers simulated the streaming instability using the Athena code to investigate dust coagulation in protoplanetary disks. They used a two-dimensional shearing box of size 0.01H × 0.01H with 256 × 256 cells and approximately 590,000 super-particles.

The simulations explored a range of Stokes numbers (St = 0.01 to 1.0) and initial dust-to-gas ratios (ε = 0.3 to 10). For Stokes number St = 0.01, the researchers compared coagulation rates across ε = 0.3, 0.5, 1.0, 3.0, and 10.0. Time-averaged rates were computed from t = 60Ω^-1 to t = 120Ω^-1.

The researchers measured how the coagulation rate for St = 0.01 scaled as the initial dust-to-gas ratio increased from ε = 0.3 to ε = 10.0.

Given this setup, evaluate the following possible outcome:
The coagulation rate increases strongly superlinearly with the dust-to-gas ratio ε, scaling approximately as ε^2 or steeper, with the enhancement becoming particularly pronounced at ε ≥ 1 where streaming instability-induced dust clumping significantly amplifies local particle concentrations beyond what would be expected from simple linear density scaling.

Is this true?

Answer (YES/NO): NO